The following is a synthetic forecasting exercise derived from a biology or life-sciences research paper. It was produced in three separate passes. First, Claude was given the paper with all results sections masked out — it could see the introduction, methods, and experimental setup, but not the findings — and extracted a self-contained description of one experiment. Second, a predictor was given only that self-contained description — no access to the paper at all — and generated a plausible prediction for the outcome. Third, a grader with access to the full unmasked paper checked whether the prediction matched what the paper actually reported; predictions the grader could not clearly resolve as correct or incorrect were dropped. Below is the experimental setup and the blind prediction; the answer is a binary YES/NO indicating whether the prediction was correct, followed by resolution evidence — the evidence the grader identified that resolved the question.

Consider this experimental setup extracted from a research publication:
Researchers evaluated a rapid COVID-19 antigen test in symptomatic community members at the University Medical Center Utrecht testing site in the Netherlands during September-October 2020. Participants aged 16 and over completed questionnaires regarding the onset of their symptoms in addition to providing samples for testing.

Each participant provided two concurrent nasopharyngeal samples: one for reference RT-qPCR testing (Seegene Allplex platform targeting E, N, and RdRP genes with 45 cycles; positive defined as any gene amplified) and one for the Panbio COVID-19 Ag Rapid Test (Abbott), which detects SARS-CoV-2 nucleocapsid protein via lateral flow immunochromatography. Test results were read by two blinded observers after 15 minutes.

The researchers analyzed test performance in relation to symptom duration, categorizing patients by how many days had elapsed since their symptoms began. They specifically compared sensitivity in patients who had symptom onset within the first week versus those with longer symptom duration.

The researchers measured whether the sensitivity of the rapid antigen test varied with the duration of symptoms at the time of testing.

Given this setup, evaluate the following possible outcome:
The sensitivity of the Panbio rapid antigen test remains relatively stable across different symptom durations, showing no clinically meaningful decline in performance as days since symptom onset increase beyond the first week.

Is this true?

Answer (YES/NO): YES